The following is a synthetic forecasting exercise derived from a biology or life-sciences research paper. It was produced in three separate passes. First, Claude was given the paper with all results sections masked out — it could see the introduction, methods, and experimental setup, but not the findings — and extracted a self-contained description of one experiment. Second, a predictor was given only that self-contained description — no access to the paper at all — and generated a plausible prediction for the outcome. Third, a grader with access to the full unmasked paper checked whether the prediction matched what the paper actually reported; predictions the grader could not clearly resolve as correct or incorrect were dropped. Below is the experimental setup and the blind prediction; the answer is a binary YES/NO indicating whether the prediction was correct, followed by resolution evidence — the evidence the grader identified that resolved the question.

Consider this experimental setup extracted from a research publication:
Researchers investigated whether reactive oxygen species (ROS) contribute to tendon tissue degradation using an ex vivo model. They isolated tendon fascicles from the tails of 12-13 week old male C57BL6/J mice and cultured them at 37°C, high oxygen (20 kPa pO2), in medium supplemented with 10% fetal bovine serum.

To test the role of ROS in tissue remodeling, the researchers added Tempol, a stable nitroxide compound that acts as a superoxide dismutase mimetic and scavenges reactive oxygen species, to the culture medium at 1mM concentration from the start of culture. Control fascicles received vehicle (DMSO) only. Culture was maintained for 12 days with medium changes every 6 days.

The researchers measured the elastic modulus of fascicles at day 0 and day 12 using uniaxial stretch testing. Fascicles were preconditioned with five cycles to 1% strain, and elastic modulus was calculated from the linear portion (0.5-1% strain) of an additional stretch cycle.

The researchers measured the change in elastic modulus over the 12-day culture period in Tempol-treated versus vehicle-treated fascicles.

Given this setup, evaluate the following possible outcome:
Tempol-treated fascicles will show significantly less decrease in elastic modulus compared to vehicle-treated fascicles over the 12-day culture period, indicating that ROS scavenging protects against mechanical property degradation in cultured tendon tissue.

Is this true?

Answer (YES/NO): YES